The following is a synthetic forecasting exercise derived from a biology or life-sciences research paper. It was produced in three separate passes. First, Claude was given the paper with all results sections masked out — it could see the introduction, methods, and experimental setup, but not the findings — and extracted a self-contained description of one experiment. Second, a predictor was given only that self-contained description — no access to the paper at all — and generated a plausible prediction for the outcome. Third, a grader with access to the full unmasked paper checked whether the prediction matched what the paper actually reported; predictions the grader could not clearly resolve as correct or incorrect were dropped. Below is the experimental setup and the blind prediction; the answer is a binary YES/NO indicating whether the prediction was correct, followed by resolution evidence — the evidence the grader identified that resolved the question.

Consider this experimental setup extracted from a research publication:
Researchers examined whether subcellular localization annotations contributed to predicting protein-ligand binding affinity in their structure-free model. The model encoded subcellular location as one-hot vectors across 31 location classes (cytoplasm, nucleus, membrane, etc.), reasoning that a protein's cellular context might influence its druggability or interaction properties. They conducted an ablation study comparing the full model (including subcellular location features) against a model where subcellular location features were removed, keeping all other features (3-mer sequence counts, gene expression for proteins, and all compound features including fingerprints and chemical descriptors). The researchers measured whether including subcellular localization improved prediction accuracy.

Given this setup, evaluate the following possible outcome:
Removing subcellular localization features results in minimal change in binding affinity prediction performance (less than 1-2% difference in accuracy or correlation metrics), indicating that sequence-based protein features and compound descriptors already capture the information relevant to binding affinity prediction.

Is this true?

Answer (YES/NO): YES